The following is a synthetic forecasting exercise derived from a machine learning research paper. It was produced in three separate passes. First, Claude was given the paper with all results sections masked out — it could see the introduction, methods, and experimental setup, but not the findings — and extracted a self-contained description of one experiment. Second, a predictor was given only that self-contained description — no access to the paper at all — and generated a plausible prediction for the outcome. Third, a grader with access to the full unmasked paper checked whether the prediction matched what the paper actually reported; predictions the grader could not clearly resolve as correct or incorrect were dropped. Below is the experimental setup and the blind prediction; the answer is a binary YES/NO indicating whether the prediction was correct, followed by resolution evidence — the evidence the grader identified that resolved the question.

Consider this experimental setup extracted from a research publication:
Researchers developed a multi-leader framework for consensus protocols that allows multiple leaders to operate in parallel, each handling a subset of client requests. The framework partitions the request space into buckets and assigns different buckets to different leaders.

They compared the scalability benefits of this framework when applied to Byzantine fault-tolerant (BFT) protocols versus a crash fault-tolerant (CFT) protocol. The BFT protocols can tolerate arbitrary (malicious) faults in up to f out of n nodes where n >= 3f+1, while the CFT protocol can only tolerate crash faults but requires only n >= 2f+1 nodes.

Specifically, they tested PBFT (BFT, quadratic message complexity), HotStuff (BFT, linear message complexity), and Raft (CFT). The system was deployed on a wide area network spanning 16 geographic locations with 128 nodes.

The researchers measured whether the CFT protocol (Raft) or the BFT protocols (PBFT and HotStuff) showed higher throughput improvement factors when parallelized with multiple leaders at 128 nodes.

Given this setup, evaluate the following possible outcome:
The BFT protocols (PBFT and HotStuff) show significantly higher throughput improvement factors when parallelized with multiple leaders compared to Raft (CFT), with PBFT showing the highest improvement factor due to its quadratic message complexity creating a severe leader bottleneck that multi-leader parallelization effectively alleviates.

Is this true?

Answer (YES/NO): NO